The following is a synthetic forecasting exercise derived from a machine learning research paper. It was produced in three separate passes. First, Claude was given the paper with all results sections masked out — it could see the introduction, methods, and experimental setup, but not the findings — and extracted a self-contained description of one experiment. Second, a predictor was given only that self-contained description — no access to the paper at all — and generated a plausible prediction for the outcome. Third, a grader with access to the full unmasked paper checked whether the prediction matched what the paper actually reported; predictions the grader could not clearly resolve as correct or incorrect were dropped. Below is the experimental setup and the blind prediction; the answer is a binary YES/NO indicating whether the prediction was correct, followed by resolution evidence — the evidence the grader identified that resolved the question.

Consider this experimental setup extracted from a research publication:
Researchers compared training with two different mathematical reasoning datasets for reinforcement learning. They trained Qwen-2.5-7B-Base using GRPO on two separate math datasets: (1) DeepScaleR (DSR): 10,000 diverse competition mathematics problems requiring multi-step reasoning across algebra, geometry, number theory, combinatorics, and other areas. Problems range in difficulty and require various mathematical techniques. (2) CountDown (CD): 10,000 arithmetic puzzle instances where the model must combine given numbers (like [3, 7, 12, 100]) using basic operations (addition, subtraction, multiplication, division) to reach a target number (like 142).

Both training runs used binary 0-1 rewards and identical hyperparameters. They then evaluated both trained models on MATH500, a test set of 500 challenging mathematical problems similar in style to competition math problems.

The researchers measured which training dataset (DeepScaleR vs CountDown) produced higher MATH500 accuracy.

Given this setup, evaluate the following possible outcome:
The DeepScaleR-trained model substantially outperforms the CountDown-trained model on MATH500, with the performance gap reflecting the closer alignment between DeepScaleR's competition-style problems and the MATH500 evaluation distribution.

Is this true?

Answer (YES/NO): YES